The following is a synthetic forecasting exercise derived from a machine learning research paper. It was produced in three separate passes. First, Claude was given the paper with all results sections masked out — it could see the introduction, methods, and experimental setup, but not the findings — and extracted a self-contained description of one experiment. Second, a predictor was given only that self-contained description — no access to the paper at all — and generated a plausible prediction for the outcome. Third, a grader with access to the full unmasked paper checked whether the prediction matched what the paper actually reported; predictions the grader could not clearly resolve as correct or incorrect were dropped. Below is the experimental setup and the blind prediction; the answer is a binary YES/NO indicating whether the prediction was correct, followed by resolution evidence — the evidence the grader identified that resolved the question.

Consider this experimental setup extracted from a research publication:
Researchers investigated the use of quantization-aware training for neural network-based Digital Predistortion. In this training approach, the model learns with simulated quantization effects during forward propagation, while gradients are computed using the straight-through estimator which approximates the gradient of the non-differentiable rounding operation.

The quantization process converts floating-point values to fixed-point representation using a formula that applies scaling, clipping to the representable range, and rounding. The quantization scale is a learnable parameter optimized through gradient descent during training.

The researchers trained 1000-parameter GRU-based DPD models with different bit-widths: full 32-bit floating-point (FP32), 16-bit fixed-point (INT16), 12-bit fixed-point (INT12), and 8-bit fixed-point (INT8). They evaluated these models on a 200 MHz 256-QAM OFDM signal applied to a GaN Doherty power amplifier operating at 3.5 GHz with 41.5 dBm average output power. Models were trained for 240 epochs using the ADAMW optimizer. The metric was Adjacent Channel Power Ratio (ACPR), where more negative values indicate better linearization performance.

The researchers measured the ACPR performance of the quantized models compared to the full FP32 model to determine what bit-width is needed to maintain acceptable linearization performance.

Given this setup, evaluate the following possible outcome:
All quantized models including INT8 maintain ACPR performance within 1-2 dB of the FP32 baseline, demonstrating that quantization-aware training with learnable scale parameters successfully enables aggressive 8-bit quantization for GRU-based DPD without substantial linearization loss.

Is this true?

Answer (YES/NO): NO